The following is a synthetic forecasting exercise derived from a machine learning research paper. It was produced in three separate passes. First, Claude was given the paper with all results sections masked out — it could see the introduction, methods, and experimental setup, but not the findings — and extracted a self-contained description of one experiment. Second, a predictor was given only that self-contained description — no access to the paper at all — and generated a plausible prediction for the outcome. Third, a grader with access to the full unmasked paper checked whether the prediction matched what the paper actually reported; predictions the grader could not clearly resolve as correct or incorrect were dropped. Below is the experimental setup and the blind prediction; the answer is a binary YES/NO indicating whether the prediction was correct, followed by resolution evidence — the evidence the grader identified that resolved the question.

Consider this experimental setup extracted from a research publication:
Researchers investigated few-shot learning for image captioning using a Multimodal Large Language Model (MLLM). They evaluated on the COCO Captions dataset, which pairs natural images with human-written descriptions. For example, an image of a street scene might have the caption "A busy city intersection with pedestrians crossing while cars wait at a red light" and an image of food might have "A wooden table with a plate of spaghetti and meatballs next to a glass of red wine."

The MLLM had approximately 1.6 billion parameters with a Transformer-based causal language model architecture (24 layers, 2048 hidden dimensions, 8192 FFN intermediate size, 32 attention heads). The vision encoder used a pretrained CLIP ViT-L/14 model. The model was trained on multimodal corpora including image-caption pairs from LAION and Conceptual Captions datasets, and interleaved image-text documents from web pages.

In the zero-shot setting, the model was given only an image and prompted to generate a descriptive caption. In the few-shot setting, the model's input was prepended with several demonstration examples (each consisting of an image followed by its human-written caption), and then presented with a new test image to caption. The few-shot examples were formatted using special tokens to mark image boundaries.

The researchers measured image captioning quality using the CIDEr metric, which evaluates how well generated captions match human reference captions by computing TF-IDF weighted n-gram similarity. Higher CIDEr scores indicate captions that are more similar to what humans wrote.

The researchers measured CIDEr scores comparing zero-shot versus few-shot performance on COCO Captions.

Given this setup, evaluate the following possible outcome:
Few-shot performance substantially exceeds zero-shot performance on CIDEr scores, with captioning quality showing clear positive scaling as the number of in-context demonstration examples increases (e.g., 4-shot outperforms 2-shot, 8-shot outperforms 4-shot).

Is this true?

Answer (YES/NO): NO